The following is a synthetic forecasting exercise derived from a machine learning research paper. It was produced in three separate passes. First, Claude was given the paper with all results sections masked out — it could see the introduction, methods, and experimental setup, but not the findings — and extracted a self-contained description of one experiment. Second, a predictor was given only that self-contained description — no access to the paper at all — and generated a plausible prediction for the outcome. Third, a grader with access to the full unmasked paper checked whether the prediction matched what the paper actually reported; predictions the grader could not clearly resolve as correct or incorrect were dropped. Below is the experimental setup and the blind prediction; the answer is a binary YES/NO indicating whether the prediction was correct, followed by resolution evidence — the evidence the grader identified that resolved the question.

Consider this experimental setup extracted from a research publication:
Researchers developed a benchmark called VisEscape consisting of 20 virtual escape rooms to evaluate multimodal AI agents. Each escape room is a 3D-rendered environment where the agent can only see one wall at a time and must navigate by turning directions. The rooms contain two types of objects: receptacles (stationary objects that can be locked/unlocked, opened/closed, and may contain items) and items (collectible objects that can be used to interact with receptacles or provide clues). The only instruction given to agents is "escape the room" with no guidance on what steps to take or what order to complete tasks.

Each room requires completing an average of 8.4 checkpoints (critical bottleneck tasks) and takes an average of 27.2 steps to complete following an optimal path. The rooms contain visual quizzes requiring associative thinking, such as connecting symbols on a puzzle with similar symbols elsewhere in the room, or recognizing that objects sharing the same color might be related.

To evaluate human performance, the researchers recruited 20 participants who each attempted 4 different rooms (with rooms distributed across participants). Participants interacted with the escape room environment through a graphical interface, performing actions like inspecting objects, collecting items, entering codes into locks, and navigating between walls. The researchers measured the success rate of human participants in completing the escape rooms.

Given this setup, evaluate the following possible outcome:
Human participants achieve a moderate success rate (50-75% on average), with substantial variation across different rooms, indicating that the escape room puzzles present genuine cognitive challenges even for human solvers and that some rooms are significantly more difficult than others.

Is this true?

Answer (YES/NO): NO